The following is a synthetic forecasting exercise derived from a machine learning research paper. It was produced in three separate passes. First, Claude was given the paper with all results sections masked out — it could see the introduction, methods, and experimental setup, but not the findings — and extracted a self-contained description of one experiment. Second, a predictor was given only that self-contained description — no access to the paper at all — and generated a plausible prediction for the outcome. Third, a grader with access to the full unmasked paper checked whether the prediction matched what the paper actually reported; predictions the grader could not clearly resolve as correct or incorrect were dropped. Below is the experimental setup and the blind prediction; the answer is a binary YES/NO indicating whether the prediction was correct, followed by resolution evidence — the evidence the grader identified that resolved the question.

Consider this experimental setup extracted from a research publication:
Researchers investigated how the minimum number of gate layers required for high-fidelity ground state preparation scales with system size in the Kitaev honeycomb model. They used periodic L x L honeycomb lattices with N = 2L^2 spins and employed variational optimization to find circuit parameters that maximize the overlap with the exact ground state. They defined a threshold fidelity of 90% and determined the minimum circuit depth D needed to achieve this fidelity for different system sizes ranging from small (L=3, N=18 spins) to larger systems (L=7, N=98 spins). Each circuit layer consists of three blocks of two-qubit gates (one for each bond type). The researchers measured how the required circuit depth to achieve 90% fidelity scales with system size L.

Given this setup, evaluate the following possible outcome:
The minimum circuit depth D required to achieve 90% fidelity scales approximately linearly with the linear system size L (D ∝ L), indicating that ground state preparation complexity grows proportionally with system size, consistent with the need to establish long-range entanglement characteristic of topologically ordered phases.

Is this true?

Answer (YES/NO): NO